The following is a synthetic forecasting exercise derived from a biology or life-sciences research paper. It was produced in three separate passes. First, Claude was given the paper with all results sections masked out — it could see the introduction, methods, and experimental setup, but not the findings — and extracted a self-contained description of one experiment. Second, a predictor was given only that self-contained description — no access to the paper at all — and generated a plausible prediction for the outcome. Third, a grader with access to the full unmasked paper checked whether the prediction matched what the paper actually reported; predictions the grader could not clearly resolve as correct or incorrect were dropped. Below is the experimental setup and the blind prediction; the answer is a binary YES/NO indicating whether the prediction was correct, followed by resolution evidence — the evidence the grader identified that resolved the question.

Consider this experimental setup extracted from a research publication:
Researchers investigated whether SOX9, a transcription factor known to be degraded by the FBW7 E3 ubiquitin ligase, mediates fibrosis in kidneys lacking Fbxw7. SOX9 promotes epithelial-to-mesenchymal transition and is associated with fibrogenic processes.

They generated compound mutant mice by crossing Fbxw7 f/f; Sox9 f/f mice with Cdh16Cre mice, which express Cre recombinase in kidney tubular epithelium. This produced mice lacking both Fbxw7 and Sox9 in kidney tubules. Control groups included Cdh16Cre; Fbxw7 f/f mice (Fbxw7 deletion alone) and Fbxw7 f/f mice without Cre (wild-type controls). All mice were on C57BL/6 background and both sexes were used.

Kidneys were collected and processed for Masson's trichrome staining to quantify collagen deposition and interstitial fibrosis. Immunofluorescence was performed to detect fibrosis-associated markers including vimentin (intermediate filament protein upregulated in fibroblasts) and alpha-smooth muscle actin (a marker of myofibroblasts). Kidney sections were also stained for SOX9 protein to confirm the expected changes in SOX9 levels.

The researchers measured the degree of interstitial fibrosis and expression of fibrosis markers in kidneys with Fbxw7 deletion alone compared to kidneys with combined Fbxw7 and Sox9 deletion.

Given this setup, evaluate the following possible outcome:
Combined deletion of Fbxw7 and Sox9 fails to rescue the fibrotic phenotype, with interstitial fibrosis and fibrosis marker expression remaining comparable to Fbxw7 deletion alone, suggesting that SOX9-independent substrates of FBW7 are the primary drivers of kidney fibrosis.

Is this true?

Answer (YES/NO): NO